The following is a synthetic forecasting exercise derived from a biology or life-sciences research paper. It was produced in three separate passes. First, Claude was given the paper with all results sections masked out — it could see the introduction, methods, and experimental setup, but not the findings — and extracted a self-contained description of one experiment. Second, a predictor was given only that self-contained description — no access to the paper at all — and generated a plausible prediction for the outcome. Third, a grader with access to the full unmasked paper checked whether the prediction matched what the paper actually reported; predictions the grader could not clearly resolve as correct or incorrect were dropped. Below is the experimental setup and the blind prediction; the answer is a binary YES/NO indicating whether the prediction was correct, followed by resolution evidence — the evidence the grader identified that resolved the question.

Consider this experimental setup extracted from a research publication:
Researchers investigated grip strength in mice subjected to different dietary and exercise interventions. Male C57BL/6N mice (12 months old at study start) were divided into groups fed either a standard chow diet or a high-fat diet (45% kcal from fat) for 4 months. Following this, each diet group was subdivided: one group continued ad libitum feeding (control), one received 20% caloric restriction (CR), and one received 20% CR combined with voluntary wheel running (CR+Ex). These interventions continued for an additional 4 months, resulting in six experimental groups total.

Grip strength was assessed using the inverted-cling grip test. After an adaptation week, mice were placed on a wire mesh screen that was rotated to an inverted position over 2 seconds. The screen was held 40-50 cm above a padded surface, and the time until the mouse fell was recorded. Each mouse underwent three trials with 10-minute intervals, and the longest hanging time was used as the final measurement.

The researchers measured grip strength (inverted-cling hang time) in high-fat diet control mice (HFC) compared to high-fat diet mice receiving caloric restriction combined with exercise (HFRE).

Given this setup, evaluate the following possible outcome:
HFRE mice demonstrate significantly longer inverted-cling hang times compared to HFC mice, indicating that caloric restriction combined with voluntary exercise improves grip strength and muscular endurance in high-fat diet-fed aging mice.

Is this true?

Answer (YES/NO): NO